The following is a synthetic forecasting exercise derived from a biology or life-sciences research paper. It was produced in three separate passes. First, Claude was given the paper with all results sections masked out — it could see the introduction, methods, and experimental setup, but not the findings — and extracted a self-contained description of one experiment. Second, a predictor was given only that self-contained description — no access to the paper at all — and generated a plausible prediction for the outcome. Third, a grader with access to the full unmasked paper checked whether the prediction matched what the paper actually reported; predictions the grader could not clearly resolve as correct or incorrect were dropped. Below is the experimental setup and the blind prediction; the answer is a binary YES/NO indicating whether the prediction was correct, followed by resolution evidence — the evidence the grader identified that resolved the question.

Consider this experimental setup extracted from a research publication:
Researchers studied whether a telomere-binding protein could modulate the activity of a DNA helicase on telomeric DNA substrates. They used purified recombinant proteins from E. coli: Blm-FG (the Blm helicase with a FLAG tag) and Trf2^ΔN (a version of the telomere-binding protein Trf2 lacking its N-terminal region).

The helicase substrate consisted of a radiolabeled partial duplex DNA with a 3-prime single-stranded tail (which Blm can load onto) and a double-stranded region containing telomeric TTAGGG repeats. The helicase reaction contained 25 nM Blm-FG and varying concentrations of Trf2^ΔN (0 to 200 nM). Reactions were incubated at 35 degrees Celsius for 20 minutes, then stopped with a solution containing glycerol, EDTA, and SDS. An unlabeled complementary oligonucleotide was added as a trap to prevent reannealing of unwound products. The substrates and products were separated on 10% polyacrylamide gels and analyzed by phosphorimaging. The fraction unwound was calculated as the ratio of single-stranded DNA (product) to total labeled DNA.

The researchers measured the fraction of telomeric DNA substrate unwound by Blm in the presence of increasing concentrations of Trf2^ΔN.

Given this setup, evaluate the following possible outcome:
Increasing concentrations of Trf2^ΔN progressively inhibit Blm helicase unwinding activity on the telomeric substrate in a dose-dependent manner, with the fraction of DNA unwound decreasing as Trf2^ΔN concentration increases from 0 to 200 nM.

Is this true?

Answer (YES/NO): YES